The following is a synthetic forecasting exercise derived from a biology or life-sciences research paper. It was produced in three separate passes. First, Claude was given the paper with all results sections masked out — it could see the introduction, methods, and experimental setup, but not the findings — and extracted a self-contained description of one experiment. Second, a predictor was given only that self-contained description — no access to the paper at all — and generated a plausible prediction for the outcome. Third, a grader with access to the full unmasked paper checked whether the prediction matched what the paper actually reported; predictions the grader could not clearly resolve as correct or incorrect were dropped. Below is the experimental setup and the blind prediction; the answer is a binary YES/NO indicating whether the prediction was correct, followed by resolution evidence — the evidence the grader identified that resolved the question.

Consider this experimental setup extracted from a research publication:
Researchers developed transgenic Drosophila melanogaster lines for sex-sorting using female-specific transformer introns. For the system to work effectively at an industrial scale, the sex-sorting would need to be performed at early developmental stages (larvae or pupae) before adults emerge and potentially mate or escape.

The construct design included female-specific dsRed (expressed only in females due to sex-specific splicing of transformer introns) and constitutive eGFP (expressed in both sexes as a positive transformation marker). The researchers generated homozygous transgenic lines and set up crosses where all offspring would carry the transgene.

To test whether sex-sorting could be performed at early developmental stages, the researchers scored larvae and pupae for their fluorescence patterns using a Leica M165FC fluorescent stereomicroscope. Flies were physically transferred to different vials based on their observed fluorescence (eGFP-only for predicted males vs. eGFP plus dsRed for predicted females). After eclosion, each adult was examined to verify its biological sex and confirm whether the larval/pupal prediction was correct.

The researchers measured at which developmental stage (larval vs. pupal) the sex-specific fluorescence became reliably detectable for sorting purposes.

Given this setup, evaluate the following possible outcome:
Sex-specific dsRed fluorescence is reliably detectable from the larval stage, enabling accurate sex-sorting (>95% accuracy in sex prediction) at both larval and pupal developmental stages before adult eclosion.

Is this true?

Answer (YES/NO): YES